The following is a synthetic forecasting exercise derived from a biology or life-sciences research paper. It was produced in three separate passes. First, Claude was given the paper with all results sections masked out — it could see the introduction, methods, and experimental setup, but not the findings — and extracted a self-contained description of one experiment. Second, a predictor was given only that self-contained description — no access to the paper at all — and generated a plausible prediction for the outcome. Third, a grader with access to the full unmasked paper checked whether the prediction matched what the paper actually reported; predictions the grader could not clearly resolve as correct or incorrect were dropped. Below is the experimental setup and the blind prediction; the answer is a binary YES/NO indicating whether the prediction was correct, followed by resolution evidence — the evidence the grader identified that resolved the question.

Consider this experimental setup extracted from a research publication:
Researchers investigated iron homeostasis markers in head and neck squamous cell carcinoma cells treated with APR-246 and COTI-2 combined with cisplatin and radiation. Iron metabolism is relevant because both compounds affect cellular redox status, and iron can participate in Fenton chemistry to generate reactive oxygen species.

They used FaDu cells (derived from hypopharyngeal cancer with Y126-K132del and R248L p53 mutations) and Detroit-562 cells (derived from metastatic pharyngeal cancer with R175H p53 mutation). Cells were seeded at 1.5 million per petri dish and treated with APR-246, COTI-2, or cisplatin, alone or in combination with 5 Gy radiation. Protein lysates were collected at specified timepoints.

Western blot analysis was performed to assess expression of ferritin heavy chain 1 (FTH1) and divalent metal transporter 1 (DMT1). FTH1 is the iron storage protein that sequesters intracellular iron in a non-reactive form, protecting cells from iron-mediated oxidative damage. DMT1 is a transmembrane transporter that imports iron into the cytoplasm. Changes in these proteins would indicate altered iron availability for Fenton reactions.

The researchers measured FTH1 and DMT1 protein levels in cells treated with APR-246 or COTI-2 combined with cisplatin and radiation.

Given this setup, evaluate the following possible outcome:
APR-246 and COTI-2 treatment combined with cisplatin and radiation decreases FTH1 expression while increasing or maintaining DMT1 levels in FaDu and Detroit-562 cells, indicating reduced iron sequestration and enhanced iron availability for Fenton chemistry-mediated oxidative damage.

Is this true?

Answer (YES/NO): NO